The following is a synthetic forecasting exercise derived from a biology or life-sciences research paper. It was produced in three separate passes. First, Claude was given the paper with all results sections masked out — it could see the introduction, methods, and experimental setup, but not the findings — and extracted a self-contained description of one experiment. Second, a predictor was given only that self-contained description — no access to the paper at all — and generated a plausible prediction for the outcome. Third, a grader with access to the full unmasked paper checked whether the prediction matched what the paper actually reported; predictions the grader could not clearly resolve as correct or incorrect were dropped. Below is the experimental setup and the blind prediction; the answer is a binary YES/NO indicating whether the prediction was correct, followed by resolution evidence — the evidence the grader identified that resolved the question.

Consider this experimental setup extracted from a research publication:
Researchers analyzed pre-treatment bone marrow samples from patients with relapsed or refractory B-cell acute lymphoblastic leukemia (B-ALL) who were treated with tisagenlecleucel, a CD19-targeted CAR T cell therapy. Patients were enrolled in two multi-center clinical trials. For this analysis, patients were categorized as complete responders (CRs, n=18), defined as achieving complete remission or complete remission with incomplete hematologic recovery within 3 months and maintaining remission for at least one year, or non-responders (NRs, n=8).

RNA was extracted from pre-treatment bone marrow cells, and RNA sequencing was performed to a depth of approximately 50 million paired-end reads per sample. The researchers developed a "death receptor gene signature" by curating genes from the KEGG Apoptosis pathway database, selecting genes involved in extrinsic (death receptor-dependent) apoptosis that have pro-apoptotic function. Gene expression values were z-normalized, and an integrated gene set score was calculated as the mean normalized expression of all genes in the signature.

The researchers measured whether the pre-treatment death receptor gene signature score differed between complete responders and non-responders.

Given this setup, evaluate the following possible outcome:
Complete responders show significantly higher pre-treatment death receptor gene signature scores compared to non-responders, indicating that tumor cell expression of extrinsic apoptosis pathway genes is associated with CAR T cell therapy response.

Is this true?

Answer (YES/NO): YES